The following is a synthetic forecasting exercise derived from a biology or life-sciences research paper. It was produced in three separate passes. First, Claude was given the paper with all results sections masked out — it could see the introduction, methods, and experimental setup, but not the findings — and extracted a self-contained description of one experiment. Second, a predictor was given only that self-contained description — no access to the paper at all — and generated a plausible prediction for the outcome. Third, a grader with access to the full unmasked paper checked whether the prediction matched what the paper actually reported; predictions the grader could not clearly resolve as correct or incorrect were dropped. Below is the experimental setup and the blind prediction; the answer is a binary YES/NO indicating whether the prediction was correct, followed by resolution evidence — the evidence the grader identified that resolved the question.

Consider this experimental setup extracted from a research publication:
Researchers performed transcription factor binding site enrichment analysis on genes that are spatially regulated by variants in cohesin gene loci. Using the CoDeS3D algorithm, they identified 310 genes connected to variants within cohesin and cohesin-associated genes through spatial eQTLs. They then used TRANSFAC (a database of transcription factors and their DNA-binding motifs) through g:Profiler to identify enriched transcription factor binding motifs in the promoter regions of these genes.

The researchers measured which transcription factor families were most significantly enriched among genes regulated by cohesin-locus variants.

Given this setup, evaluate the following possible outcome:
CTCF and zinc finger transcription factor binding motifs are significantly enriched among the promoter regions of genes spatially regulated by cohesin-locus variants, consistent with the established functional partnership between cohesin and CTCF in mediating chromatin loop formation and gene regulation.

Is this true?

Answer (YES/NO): NO